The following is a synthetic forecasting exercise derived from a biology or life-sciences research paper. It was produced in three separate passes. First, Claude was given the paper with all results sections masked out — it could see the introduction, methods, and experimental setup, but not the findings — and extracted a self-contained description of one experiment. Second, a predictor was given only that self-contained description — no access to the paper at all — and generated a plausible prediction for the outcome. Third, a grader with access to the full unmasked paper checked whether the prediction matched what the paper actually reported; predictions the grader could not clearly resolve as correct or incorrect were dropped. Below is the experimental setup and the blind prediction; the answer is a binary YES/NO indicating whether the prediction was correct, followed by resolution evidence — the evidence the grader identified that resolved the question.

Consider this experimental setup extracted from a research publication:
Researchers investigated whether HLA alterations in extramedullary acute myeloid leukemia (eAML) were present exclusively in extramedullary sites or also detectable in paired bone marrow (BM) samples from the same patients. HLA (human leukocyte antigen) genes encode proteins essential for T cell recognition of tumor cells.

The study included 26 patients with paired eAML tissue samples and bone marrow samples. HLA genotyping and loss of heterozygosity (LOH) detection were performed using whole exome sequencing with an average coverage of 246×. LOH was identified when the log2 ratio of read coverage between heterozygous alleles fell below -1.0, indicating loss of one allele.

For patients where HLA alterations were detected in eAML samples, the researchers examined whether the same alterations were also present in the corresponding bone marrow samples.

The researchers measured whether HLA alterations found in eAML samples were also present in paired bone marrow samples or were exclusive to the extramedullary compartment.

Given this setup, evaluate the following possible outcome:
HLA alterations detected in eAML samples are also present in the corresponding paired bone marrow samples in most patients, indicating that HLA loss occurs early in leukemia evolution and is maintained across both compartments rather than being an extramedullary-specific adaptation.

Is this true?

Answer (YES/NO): NO